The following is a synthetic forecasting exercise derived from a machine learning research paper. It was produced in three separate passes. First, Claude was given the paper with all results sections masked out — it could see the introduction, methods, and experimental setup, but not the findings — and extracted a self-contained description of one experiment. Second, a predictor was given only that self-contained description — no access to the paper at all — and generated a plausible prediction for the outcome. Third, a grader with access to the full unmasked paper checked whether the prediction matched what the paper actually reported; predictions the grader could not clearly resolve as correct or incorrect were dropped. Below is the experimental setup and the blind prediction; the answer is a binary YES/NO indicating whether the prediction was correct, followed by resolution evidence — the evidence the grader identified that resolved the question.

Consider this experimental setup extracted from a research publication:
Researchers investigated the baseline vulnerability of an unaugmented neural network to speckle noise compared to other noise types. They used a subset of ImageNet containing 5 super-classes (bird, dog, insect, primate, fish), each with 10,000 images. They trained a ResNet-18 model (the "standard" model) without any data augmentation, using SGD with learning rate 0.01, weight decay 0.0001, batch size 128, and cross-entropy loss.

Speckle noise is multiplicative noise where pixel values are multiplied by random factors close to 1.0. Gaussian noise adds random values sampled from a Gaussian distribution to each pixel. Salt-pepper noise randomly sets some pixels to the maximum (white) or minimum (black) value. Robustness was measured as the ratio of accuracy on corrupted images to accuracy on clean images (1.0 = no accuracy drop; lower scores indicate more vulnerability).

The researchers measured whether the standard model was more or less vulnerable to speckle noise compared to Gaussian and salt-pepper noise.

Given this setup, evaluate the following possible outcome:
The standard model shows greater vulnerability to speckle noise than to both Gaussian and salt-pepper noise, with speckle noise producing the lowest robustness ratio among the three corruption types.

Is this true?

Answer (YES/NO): NO